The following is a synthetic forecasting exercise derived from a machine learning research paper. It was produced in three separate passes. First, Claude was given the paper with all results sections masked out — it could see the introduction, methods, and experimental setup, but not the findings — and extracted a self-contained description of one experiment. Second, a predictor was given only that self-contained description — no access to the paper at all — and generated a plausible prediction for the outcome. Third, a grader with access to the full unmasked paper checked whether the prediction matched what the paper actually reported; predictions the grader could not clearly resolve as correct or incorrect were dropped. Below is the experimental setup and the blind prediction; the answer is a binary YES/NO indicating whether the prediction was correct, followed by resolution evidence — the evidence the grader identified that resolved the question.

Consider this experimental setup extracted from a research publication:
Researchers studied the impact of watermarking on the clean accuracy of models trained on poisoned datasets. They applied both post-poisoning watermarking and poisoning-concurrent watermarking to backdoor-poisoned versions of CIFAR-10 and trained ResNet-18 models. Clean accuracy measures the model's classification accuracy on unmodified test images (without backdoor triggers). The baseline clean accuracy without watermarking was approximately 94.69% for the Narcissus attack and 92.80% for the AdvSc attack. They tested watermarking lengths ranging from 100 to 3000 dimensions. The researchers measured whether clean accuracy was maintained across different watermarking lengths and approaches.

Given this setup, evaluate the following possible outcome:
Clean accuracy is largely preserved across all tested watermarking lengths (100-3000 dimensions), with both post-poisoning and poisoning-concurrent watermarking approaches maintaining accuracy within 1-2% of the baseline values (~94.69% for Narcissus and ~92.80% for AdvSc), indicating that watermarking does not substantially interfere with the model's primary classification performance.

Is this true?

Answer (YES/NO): YES